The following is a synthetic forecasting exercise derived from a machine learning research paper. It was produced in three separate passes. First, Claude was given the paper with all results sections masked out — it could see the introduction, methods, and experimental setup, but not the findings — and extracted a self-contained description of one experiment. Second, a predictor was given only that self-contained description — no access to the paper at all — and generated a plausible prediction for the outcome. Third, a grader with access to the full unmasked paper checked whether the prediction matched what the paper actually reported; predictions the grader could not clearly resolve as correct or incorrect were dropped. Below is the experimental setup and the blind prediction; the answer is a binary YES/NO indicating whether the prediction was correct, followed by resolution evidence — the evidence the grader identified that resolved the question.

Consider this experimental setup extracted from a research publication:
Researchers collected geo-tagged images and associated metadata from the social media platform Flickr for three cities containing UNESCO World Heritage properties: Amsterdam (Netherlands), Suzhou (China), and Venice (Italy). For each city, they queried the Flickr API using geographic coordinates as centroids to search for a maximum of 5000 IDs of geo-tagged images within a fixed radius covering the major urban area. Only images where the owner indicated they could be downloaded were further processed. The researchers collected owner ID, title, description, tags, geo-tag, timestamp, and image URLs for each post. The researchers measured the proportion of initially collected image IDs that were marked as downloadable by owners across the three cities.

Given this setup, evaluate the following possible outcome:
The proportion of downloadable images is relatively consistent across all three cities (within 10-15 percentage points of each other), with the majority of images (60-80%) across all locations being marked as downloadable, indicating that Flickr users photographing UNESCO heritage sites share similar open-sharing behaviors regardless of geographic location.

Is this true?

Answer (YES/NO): NO